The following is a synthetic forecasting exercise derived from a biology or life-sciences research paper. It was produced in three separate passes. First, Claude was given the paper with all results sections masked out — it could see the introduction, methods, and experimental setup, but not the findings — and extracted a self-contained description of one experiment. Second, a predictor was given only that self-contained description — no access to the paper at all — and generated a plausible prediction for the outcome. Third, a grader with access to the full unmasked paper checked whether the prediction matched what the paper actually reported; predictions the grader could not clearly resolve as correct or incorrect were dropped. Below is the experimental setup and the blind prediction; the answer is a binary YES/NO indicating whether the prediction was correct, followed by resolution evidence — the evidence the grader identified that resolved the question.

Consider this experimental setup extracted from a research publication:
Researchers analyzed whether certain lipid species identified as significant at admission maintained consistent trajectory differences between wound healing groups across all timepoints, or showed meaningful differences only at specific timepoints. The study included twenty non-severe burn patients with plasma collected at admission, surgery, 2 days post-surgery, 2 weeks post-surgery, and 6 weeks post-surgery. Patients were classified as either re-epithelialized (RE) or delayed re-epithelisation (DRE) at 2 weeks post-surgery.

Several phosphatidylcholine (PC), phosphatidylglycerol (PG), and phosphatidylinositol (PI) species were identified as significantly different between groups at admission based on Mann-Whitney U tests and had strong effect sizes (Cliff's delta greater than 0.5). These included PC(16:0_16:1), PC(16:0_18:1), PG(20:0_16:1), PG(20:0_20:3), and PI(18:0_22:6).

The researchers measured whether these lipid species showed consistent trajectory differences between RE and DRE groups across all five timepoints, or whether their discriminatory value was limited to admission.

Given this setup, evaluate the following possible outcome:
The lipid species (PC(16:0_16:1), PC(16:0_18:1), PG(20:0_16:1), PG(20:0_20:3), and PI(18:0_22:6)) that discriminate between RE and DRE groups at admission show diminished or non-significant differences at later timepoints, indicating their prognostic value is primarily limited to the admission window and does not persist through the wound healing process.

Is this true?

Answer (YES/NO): YES